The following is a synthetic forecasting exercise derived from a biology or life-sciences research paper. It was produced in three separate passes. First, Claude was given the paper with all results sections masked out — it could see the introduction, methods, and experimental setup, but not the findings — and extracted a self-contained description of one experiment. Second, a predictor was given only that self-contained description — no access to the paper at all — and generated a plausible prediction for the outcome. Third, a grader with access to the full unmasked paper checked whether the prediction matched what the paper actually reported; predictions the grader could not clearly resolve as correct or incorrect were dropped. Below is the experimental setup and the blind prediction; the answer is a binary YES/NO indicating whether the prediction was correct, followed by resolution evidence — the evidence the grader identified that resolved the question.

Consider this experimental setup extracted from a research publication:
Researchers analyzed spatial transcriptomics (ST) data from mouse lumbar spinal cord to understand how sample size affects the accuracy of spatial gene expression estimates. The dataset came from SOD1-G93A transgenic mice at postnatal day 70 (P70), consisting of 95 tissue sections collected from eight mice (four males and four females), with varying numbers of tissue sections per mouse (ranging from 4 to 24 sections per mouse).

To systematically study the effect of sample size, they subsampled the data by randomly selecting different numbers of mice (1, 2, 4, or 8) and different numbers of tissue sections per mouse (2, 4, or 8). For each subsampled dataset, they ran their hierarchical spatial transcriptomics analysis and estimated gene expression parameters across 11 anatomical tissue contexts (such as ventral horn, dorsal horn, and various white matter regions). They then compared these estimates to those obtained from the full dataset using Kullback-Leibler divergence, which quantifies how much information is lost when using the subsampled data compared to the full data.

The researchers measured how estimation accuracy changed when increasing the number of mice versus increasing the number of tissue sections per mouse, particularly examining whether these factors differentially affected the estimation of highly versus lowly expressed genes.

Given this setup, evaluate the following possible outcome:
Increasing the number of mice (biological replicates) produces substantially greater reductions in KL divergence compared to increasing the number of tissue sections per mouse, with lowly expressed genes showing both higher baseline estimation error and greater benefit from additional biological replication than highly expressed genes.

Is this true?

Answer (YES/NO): NO